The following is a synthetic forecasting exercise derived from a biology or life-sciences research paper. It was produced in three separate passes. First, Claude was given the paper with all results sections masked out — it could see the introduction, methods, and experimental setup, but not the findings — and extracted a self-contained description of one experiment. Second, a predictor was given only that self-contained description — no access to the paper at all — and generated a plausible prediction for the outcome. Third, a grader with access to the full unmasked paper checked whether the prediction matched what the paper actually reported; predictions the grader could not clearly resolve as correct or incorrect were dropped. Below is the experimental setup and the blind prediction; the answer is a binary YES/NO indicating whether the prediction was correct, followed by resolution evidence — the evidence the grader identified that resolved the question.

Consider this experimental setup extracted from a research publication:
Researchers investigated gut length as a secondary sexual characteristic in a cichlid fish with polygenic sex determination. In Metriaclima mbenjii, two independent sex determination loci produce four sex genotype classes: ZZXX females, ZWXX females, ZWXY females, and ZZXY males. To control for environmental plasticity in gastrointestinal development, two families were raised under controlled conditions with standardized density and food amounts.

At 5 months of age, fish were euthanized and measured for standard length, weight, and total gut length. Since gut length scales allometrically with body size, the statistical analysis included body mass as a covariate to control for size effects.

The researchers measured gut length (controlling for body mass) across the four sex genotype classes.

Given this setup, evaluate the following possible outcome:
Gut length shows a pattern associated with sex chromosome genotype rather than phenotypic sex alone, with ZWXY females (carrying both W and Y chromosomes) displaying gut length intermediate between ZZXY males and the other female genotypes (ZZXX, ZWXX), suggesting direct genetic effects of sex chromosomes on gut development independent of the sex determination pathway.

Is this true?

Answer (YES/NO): NO